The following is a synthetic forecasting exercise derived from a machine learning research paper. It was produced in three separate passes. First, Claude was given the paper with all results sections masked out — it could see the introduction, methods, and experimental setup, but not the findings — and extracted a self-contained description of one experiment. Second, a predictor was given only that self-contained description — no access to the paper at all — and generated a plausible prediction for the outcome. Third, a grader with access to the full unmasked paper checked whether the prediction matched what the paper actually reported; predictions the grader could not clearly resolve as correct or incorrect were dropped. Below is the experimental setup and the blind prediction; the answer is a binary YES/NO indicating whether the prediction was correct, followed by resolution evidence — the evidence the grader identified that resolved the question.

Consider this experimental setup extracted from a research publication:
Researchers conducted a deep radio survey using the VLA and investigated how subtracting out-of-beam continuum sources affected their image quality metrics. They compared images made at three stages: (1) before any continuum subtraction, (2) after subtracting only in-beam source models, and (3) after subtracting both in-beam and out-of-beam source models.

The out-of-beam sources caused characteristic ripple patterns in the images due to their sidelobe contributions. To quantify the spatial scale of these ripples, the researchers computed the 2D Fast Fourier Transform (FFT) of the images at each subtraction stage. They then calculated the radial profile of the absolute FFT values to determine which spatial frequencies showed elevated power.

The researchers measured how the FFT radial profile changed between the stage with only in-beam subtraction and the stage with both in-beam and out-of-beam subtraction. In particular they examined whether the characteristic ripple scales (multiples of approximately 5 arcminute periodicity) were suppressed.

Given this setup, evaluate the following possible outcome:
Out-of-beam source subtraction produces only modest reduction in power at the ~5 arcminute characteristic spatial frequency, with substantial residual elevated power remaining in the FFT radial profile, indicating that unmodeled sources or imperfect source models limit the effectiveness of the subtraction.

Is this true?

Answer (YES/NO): NO